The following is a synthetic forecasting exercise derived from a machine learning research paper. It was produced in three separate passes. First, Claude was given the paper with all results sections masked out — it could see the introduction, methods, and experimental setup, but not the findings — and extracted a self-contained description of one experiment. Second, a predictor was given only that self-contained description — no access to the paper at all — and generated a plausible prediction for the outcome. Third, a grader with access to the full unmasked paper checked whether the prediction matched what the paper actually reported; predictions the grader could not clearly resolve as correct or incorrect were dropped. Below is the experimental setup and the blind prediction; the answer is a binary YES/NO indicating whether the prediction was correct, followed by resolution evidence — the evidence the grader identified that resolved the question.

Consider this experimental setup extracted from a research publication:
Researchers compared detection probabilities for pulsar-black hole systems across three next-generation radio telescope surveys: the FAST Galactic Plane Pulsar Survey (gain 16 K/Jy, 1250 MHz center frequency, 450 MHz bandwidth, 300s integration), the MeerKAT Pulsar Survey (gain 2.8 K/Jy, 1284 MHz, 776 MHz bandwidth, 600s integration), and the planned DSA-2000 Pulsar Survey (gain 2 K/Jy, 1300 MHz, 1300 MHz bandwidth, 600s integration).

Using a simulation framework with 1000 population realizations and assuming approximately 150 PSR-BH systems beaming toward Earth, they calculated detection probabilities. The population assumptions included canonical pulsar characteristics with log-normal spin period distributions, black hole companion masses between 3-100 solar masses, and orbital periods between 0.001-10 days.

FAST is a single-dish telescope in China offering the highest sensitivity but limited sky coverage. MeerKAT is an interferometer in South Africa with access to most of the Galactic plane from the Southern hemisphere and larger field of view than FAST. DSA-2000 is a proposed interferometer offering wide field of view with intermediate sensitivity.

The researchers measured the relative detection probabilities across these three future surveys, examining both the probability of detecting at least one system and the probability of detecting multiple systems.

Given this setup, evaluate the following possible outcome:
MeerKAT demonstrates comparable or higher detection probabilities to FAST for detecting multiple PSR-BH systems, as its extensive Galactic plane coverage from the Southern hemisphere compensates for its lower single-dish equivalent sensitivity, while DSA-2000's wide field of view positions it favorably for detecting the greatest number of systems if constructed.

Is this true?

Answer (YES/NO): NO